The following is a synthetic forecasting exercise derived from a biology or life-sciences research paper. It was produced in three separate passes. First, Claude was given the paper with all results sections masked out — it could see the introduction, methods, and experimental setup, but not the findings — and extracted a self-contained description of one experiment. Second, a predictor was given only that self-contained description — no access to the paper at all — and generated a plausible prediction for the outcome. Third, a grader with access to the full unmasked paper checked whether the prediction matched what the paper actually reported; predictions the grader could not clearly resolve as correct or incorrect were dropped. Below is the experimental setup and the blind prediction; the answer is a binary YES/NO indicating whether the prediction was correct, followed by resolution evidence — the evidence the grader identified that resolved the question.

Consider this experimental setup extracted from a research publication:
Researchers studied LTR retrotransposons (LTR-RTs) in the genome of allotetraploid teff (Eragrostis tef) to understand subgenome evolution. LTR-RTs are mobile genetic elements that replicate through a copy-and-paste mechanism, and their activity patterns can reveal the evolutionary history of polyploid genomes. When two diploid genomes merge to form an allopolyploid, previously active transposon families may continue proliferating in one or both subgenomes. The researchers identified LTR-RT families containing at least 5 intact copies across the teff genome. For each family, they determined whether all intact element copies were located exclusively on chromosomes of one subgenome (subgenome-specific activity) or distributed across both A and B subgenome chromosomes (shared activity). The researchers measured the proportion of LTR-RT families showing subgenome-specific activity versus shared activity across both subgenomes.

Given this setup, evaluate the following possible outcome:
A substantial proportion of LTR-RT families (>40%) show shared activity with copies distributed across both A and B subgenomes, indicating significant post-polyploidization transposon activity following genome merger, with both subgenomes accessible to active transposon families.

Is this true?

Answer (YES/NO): NO